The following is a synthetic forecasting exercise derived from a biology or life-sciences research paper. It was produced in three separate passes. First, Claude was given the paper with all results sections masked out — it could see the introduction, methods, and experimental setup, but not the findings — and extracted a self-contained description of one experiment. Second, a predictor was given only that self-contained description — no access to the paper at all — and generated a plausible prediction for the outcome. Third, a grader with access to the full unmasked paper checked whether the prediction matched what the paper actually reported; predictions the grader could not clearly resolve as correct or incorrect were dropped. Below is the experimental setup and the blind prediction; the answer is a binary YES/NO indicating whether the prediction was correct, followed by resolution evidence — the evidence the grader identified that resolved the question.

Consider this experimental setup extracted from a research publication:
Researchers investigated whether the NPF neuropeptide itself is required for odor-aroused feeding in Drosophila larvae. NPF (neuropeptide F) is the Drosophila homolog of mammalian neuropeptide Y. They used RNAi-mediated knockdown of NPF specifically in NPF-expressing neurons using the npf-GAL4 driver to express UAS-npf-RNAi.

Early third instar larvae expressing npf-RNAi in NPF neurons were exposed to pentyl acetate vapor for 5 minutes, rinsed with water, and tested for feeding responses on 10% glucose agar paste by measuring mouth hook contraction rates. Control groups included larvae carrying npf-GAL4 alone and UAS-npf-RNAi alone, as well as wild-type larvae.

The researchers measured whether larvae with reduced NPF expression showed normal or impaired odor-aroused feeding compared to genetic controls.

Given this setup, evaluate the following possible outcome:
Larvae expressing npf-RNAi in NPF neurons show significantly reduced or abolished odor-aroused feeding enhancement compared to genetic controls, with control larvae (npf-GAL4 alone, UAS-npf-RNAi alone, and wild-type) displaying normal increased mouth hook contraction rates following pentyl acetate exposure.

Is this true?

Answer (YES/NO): YES